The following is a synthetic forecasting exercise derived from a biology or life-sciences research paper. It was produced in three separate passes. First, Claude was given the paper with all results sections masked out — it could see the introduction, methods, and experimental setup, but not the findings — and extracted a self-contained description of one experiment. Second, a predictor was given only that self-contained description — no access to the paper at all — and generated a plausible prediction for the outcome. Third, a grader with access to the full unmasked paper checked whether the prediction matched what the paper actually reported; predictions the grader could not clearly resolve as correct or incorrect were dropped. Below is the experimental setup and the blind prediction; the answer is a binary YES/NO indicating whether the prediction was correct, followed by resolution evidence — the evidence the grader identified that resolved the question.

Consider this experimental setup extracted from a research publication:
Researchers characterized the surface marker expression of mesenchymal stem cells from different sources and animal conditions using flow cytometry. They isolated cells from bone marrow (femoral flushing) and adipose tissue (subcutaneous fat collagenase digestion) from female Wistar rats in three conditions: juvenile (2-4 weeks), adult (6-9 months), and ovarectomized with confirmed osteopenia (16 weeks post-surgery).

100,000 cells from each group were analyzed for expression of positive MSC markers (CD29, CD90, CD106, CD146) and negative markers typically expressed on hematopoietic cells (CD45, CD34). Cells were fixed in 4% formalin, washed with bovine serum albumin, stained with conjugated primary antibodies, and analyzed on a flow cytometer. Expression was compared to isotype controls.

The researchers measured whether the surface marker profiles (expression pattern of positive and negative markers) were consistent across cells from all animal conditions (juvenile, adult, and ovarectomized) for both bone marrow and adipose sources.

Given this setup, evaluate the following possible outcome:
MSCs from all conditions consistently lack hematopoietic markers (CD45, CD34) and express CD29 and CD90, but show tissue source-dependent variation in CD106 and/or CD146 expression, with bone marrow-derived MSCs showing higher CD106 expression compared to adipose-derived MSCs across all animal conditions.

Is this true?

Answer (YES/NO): NO